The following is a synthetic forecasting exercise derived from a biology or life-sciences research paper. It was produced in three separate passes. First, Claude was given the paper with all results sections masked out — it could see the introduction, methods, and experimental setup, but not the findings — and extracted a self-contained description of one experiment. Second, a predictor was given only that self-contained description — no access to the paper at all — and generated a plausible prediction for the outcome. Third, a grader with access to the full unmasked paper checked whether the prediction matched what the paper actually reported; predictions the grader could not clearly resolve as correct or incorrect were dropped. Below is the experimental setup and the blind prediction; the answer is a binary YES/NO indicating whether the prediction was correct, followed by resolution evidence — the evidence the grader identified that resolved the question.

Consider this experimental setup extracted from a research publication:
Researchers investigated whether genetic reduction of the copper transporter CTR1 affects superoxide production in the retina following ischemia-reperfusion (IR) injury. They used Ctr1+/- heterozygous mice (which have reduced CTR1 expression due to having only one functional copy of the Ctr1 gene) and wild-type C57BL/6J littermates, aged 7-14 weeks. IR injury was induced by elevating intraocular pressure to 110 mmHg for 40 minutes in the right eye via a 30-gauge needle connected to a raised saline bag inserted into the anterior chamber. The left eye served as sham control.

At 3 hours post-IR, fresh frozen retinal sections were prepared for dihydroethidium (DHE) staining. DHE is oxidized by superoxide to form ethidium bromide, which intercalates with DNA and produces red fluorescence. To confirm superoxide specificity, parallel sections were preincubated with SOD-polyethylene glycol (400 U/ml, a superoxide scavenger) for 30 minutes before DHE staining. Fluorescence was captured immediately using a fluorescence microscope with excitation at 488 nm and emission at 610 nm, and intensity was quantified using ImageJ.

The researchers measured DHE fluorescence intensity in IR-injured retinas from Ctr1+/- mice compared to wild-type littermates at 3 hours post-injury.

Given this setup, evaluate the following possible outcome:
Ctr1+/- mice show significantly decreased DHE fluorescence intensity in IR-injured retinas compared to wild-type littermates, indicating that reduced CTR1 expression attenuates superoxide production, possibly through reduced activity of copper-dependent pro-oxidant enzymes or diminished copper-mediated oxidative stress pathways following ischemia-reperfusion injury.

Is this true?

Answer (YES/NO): YES